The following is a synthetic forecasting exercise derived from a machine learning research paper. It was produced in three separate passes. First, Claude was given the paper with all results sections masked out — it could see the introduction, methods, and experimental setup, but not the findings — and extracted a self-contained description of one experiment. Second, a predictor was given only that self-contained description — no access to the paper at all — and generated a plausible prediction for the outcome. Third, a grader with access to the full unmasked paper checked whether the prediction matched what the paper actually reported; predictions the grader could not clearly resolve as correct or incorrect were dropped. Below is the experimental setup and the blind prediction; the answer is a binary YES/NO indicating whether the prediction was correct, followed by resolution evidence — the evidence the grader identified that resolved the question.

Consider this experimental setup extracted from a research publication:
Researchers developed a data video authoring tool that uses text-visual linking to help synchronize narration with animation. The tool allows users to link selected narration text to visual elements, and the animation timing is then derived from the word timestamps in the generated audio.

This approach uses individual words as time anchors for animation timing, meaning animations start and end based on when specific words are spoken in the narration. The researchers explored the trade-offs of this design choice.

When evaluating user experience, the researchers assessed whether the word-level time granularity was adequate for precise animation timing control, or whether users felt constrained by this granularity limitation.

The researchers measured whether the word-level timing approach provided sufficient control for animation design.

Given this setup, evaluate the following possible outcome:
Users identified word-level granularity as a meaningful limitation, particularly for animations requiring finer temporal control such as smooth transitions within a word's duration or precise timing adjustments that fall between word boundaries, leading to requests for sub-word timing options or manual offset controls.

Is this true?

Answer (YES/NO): NO